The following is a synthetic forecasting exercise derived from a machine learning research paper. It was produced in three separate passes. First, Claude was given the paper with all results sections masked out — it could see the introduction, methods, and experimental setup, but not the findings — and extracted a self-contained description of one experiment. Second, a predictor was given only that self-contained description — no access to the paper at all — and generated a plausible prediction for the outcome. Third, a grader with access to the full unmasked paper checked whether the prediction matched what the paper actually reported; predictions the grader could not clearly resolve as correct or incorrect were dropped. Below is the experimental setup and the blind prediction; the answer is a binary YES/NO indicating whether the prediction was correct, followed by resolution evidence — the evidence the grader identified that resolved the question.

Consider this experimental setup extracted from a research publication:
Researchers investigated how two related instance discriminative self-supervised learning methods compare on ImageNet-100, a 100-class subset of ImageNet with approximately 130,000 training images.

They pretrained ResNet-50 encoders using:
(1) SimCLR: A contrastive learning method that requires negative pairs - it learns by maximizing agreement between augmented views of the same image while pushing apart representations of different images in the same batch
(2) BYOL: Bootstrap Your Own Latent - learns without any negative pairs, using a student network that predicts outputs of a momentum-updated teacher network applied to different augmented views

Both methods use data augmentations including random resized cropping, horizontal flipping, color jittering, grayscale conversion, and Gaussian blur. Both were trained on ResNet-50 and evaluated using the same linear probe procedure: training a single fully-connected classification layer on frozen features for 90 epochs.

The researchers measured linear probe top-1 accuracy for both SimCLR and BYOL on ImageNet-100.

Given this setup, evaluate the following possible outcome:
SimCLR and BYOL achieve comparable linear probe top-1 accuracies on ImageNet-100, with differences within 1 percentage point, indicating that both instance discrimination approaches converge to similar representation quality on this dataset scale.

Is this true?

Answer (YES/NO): NO